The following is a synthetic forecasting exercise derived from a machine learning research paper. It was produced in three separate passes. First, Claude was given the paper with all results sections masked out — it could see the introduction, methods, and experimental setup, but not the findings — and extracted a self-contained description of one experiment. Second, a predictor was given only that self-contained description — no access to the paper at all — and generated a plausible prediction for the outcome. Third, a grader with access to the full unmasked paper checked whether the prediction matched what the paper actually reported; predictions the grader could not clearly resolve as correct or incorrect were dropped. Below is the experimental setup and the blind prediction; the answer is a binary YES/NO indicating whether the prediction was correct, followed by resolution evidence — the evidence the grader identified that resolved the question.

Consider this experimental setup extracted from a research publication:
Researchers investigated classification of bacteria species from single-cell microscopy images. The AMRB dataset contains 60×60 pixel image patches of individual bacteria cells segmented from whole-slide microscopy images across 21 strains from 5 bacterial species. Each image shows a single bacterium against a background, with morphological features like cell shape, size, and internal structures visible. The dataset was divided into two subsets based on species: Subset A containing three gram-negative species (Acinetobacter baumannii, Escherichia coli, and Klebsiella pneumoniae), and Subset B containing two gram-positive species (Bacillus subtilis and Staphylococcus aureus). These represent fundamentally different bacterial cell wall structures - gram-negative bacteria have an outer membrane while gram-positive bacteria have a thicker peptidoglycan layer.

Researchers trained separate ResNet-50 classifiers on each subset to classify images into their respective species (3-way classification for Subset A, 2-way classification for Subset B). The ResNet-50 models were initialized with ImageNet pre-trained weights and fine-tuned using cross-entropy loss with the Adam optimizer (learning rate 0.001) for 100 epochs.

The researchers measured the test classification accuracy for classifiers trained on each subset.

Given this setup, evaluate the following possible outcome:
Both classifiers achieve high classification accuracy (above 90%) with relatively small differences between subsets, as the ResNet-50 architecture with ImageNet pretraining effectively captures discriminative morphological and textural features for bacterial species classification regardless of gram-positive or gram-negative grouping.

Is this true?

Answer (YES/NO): NO